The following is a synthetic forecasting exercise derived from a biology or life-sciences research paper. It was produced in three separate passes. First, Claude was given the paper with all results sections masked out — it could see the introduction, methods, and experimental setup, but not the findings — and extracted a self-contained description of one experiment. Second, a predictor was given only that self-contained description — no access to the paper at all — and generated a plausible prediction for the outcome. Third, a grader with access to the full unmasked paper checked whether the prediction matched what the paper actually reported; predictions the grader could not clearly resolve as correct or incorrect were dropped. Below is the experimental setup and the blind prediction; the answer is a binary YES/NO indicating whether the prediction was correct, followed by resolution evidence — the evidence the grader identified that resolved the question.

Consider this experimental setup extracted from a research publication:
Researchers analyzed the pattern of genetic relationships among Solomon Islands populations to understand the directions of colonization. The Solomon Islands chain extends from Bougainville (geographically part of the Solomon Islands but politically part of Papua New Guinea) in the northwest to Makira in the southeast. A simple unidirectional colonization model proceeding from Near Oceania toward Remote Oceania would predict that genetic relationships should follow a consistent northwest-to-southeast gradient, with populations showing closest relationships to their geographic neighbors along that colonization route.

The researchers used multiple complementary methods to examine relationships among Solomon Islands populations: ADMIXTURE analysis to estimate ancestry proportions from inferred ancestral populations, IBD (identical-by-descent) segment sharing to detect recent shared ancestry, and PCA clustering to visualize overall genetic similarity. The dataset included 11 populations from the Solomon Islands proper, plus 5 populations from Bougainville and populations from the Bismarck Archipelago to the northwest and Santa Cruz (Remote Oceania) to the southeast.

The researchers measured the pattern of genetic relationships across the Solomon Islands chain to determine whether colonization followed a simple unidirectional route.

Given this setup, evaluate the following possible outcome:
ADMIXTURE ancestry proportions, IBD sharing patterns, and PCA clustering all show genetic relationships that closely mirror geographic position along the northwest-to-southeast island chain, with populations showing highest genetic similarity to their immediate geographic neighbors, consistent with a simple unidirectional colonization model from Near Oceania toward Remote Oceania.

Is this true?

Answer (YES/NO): NO